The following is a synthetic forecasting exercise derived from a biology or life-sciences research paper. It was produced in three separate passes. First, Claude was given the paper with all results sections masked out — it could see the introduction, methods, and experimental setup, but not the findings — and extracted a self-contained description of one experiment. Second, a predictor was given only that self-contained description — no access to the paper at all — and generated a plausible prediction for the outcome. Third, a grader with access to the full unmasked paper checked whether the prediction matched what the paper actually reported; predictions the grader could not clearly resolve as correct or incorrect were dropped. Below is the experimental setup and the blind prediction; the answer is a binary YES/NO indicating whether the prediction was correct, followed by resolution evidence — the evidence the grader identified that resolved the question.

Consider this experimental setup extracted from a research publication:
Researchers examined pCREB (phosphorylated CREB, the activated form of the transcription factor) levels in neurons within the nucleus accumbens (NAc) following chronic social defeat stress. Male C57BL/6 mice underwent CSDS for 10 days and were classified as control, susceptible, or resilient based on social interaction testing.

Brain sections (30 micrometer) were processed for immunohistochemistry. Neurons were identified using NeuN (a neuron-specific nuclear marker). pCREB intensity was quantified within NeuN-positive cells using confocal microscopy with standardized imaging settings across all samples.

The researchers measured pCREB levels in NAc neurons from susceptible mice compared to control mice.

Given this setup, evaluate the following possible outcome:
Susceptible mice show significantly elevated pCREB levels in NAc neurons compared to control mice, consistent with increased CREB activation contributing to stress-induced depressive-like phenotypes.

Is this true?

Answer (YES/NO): YES